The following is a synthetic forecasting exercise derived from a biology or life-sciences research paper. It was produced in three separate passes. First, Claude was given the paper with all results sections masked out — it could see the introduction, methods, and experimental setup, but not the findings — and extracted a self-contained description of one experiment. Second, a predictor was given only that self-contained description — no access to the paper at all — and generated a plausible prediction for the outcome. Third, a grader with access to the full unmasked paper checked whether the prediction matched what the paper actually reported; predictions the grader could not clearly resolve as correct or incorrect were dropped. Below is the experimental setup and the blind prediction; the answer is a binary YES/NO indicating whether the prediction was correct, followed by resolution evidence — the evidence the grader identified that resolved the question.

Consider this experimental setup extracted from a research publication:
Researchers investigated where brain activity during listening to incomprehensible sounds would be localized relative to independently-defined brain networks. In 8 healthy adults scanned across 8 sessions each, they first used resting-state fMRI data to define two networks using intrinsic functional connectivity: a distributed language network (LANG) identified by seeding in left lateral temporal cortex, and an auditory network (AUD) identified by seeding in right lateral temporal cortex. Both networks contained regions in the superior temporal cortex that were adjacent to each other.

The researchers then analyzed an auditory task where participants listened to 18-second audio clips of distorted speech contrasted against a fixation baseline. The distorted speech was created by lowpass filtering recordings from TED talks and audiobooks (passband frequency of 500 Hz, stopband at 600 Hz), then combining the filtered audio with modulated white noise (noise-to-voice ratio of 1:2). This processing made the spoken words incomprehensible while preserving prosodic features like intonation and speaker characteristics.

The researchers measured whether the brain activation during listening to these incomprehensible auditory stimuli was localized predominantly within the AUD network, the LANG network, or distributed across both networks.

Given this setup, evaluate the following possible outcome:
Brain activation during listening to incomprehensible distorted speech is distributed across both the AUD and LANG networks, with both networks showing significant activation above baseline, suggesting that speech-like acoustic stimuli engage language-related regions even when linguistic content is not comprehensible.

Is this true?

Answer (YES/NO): NO